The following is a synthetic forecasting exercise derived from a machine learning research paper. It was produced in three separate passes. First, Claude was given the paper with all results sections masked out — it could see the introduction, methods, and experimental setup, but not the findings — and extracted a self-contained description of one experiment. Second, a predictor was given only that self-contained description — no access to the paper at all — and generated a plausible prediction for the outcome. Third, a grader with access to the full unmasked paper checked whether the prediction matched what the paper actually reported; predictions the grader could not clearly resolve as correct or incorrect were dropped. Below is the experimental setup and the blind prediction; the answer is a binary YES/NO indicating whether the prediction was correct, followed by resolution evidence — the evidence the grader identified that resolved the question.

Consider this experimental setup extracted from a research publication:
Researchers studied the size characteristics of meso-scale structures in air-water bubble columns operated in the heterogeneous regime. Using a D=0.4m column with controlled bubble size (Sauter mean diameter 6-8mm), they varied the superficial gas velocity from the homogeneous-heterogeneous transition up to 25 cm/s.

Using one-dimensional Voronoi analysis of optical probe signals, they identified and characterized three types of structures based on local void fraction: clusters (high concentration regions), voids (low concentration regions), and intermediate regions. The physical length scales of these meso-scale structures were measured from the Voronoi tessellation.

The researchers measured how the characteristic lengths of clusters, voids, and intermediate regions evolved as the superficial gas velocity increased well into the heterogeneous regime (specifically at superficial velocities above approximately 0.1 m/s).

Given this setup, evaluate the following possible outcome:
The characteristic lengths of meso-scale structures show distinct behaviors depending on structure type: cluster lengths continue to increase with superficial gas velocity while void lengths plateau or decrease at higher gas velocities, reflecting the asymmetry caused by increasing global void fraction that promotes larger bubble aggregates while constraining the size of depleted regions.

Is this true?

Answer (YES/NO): NO